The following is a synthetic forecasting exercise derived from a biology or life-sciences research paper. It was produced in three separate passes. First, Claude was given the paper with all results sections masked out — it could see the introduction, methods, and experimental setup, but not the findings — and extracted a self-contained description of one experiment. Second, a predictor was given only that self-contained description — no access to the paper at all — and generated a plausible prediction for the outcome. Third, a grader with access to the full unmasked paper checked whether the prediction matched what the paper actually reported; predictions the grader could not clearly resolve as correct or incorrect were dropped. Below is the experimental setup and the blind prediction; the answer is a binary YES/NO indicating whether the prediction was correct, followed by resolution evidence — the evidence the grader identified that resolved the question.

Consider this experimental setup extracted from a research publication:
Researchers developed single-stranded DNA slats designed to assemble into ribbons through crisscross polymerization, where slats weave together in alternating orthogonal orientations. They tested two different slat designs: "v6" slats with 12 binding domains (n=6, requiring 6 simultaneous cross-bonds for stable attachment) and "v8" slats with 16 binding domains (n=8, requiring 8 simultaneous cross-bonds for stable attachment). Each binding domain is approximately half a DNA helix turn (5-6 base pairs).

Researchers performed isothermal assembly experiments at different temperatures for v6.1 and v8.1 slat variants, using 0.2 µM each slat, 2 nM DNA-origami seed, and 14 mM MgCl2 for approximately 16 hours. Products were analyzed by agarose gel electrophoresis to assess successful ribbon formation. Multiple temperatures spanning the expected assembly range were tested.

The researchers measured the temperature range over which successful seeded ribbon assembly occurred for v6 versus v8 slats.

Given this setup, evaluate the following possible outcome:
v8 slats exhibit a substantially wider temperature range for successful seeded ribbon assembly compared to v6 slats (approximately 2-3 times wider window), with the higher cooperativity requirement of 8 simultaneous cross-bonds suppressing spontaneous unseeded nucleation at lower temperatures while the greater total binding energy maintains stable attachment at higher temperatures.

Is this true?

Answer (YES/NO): NO